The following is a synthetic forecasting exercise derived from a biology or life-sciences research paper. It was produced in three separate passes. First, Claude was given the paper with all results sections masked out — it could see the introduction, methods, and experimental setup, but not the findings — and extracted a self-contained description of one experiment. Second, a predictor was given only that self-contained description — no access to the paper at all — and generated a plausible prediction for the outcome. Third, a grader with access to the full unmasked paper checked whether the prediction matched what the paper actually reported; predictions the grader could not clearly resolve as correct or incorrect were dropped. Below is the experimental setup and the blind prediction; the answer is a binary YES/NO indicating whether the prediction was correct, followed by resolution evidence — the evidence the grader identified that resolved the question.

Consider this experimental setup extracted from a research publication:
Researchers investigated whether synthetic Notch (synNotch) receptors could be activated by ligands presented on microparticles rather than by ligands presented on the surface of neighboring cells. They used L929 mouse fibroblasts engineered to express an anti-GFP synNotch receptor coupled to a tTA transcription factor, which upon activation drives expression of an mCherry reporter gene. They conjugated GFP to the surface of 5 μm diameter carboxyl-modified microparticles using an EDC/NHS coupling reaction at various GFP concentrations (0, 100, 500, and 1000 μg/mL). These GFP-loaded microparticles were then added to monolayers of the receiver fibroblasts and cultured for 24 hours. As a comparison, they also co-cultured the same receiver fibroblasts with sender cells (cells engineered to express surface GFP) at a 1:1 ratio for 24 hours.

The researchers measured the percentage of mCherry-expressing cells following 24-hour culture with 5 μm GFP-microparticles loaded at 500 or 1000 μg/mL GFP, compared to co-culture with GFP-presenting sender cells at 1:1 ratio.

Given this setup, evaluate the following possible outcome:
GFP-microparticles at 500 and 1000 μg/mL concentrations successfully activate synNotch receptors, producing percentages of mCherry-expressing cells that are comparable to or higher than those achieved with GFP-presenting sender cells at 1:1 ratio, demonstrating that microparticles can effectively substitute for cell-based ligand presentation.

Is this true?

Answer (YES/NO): YES